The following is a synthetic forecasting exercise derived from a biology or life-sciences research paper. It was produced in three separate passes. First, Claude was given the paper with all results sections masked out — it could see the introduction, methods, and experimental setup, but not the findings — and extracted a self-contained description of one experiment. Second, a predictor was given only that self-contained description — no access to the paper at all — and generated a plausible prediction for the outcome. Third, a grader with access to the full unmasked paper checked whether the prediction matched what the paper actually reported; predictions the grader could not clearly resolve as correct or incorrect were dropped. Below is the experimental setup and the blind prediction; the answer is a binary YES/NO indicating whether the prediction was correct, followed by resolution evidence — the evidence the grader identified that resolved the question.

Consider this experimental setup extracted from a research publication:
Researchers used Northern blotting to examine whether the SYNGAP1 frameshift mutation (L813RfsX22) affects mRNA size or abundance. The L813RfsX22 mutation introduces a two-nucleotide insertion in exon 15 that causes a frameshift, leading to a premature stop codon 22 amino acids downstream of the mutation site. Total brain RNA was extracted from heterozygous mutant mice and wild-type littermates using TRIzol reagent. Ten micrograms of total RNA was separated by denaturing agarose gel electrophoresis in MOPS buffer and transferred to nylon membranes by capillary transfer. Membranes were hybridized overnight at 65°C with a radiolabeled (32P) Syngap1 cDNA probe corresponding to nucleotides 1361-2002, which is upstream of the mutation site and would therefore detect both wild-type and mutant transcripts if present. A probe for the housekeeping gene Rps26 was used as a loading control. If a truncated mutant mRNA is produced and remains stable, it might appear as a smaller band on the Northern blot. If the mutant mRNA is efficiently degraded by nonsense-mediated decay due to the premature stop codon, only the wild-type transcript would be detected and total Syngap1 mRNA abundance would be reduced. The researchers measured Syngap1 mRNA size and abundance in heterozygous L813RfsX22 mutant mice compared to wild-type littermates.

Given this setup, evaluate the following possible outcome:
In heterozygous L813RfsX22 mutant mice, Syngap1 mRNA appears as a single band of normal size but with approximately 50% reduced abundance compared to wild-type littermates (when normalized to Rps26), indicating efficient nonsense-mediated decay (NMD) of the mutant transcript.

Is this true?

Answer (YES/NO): NO